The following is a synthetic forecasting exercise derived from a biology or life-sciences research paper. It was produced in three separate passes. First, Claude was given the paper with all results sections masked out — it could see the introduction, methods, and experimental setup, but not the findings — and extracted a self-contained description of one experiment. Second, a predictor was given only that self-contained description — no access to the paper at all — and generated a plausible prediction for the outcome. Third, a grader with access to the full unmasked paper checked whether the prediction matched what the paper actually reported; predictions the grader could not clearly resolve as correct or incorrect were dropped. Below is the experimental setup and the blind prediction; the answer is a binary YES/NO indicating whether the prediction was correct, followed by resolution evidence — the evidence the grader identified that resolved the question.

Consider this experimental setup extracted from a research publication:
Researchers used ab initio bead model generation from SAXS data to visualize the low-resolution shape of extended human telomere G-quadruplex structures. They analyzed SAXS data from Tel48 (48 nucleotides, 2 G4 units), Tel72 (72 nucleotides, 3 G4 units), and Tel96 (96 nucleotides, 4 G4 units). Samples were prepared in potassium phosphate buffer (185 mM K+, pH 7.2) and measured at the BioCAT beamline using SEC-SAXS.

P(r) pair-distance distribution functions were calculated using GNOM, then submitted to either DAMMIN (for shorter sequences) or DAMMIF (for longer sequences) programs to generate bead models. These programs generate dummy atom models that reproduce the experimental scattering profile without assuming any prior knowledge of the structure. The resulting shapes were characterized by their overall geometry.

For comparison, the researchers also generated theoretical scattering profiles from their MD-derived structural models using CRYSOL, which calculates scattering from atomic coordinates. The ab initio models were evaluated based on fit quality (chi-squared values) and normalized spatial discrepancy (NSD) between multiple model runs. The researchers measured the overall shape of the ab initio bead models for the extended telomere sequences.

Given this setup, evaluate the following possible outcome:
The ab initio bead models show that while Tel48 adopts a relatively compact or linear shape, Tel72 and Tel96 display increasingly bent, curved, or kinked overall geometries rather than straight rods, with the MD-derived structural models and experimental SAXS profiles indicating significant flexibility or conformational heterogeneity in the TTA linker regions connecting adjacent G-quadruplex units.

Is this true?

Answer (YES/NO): YES